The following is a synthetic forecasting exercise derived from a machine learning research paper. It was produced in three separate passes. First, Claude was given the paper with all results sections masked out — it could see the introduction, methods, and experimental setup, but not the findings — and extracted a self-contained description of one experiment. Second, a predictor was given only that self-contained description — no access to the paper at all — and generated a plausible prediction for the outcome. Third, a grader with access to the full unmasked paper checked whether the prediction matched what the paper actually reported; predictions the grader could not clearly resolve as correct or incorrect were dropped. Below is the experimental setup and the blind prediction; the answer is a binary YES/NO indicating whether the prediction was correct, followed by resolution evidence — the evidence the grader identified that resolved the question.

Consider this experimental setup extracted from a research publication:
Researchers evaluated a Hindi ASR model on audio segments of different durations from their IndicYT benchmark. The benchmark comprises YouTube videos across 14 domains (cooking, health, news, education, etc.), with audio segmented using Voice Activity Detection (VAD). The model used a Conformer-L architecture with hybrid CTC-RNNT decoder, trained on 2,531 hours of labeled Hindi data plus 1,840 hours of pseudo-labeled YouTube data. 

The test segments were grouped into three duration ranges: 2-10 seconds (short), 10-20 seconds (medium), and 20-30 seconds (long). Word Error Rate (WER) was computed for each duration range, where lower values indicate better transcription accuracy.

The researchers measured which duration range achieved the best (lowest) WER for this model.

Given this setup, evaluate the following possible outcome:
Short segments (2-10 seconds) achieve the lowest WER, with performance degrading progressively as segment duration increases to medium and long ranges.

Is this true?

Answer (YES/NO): NO